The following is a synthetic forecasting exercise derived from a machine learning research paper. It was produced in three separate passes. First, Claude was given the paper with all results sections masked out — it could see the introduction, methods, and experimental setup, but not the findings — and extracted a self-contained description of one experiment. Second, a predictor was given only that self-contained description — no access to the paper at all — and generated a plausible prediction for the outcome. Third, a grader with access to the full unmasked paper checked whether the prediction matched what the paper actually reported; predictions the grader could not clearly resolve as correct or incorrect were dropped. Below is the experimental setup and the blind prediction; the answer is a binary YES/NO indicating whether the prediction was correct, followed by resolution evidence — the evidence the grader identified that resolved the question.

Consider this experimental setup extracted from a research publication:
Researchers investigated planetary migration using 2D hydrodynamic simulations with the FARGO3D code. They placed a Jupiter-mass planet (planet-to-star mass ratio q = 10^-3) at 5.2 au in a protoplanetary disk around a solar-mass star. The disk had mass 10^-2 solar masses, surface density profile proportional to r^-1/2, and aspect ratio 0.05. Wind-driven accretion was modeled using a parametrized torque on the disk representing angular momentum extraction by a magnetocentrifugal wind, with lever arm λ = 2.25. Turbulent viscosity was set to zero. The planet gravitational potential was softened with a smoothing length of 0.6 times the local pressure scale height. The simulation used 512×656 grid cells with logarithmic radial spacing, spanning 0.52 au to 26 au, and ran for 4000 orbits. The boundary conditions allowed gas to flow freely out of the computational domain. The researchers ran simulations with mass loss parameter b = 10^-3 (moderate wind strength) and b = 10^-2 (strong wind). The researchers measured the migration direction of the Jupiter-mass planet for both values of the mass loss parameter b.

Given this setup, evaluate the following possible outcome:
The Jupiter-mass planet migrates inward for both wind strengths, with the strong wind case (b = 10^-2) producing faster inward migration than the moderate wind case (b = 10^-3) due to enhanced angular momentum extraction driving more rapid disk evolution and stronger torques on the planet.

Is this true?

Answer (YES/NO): NO